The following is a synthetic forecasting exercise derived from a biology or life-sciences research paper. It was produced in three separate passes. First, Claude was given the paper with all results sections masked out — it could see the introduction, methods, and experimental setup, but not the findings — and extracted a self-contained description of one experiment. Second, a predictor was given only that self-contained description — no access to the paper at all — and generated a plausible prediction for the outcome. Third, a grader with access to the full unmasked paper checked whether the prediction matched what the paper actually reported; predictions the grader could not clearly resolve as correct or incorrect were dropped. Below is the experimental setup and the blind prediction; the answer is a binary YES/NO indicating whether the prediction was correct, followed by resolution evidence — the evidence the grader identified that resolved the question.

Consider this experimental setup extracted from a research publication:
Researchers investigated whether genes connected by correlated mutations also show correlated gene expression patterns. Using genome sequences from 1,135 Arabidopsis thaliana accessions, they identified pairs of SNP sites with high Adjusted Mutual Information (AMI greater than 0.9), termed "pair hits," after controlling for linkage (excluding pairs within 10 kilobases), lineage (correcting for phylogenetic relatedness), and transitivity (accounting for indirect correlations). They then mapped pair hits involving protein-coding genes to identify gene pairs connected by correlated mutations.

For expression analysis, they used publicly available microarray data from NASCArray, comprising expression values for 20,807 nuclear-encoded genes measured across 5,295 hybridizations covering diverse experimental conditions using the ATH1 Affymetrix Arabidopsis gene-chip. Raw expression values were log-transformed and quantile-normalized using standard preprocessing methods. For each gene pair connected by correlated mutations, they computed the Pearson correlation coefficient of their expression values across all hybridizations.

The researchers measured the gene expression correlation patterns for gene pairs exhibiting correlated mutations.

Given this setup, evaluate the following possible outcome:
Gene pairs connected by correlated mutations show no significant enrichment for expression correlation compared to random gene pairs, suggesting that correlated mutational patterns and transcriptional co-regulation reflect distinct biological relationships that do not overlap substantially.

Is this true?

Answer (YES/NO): NO